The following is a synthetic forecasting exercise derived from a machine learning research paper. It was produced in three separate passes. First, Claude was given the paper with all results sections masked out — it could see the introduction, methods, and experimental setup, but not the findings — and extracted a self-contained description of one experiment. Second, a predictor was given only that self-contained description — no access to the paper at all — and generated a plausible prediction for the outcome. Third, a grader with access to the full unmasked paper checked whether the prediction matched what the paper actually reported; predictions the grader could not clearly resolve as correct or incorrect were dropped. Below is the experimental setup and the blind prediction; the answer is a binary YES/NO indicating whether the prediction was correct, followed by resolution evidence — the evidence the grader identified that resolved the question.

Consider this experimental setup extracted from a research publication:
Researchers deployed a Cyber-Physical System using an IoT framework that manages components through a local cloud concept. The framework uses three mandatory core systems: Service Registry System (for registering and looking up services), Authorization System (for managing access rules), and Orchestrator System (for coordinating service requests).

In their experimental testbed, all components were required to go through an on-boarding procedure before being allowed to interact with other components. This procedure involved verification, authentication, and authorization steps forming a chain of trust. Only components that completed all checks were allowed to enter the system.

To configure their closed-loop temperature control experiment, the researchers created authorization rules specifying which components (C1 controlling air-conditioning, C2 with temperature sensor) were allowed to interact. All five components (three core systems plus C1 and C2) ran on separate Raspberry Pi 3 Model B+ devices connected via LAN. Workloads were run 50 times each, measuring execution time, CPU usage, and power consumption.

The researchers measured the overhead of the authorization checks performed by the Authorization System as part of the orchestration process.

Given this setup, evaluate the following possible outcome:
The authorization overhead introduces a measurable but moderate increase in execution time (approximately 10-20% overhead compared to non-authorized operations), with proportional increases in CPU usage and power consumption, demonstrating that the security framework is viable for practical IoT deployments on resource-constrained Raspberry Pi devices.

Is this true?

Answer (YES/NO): NO